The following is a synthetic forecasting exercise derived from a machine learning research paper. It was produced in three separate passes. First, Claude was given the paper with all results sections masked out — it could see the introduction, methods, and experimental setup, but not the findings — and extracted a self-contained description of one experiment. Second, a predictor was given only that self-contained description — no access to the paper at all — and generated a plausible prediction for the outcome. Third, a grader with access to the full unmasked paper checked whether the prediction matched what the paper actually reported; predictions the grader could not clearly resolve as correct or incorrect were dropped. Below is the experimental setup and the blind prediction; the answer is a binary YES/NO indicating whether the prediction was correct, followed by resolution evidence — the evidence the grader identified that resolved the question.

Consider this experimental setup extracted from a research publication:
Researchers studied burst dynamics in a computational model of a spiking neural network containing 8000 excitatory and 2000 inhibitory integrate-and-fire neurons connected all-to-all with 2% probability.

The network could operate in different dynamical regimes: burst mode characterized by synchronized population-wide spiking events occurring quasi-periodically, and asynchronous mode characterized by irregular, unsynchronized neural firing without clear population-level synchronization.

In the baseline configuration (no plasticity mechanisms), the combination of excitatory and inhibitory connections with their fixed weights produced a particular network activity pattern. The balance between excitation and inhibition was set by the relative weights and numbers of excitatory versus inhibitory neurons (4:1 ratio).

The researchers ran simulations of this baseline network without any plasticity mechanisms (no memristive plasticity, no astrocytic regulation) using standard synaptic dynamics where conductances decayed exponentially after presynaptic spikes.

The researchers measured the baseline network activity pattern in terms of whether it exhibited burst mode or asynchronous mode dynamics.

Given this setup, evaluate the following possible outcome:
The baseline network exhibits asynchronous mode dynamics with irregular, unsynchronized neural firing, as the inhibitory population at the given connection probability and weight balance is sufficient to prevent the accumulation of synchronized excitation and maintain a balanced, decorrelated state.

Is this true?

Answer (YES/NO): NO